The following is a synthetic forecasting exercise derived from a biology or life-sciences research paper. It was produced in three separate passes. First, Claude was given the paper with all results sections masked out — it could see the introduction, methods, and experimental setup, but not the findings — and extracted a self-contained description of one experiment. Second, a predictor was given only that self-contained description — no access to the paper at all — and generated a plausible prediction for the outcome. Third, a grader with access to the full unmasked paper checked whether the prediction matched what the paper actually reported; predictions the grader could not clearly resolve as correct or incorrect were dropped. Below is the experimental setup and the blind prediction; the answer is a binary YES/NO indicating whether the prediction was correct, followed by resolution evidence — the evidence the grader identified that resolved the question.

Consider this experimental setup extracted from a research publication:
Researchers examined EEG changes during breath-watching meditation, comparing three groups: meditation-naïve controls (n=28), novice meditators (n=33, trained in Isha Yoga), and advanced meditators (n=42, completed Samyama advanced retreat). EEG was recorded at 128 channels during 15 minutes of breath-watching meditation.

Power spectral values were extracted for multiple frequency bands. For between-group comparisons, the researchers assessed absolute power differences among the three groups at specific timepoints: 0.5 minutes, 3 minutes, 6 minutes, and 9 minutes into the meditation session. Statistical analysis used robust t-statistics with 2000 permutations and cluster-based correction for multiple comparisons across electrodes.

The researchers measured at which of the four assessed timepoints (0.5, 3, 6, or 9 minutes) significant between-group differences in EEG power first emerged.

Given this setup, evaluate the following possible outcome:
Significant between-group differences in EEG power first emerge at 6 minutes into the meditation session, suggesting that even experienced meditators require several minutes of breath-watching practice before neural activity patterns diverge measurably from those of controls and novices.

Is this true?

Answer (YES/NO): NO